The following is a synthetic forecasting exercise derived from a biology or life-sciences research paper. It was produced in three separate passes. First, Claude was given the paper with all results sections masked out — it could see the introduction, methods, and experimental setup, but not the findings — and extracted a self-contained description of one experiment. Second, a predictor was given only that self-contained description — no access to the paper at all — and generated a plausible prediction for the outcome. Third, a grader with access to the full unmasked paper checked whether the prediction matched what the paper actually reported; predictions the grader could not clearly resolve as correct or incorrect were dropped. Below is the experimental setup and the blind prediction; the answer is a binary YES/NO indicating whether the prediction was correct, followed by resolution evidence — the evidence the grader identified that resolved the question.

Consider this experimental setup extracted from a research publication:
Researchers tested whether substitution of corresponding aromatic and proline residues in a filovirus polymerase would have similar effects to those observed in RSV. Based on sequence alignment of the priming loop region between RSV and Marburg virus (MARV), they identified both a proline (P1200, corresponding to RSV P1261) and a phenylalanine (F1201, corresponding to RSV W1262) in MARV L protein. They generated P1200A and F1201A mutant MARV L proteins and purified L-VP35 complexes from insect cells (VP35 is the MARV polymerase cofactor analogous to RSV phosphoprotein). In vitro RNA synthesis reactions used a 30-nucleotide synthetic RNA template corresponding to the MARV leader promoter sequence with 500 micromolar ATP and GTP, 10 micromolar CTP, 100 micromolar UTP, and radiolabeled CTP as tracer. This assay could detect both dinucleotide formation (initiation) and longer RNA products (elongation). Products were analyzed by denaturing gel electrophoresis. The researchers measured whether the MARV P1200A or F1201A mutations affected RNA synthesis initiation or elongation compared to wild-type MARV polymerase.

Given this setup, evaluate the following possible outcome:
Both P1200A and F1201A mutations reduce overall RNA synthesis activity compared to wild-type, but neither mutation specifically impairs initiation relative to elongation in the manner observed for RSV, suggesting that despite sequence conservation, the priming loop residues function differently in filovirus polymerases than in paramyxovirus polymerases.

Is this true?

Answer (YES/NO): NO